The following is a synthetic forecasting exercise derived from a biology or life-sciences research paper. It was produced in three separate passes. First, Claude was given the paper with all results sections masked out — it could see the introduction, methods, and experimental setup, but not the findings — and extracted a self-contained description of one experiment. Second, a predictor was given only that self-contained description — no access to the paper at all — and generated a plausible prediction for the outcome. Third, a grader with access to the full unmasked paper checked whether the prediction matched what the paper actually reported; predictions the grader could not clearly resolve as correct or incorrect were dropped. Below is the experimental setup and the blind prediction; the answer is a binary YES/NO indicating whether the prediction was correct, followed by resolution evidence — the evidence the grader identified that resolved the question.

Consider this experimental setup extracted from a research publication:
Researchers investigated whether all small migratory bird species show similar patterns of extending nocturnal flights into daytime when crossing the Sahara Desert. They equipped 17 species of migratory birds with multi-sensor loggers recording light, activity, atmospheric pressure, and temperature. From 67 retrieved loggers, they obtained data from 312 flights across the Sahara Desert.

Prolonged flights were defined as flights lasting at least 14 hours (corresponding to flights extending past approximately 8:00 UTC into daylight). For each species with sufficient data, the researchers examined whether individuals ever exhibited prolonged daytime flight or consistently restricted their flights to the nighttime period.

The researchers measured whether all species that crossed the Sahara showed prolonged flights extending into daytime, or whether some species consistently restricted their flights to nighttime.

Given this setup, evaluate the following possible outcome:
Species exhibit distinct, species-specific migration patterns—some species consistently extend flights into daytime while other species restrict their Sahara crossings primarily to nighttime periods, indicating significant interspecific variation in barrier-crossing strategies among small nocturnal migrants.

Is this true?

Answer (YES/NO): YES